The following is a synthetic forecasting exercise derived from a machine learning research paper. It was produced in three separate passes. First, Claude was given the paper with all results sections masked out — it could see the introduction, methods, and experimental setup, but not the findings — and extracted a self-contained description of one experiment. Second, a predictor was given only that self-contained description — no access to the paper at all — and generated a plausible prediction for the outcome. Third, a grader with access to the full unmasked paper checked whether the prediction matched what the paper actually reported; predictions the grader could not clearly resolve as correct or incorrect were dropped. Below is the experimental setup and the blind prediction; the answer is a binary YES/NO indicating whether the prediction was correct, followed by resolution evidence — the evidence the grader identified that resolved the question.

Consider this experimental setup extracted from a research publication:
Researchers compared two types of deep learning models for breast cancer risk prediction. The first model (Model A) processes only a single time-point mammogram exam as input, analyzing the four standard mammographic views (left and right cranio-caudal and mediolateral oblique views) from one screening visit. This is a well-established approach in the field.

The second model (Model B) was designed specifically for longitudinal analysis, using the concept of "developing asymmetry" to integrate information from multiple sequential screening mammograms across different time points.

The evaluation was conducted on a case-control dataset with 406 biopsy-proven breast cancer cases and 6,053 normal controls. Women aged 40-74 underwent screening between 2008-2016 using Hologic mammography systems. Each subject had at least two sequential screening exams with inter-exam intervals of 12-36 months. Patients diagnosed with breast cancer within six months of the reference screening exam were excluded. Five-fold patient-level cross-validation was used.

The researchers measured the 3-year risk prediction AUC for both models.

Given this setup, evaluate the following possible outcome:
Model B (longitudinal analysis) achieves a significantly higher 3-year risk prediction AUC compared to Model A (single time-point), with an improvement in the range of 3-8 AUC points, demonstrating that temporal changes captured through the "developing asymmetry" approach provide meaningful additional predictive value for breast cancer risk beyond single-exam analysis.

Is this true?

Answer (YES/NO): NO